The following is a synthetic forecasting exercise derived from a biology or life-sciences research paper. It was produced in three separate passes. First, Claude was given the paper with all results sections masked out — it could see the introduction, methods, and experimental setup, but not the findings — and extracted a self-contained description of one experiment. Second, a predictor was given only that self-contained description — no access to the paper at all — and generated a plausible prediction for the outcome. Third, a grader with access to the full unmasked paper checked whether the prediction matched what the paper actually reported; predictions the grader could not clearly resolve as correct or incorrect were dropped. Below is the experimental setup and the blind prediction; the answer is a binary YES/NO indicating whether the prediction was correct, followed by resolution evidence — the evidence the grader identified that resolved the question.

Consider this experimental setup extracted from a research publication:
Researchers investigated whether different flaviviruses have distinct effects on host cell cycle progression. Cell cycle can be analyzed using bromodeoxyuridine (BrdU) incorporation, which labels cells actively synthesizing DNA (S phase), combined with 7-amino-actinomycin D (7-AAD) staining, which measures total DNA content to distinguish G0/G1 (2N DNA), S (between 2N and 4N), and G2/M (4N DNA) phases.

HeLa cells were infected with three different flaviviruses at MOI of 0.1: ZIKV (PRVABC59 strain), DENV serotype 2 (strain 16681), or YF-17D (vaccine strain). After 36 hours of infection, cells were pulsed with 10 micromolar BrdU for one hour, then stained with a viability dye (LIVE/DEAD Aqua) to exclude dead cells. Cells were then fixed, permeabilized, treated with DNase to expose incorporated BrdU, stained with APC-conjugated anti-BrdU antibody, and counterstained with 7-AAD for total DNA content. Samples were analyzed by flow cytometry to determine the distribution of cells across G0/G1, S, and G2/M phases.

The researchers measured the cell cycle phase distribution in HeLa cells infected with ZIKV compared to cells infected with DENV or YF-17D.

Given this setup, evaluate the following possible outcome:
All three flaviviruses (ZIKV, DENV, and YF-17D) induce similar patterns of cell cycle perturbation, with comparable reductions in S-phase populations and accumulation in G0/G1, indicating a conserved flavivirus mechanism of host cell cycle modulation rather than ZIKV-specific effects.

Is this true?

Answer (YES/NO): NO